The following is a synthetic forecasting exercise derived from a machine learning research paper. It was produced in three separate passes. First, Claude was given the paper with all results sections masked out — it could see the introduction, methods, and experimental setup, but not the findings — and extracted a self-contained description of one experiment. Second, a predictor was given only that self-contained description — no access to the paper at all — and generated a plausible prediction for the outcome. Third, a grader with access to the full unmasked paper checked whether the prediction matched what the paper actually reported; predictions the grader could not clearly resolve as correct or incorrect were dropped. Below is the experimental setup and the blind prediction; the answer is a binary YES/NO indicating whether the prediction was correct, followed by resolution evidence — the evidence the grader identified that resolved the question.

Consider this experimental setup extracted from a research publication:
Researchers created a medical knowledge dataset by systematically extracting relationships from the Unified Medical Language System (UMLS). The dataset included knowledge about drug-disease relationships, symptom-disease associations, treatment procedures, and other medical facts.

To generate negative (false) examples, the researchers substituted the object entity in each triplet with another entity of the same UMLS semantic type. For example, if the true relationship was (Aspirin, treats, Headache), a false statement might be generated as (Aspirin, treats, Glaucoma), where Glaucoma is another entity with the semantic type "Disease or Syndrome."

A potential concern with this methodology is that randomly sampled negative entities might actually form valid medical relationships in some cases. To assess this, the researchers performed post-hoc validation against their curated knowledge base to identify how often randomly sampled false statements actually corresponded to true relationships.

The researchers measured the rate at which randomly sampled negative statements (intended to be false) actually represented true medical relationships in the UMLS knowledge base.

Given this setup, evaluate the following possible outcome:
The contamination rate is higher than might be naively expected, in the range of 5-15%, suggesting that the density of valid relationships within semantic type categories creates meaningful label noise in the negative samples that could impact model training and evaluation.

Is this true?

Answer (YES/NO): NO